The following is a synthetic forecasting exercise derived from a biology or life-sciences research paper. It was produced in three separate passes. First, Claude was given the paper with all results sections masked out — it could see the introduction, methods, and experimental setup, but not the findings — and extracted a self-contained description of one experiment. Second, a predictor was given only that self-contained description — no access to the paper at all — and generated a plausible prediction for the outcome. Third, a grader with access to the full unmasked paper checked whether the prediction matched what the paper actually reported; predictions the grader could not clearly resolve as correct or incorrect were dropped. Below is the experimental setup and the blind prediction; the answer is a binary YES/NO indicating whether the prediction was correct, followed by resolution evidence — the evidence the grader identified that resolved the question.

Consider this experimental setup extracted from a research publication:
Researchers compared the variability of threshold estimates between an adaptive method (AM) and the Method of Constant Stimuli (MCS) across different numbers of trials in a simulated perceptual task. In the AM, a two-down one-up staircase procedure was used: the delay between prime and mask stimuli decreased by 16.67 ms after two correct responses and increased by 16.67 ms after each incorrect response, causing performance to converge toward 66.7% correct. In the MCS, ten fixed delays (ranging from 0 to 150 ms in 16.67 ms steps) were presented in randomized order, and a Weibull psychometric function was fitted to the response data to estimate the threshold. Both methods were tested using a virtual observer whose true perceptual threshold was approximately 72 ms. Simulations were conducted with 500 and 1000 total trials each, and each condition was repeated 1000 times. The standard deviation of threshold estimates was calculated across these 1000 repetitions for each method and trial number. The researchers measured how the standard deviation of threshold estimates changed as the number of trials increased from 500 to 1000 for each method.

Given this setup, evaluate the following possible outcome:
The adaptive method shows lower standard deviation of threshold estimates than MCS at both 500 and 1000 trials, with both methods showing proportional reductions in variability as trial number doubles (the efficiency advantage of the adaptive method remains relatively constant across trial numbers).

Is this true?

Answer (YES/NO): NO